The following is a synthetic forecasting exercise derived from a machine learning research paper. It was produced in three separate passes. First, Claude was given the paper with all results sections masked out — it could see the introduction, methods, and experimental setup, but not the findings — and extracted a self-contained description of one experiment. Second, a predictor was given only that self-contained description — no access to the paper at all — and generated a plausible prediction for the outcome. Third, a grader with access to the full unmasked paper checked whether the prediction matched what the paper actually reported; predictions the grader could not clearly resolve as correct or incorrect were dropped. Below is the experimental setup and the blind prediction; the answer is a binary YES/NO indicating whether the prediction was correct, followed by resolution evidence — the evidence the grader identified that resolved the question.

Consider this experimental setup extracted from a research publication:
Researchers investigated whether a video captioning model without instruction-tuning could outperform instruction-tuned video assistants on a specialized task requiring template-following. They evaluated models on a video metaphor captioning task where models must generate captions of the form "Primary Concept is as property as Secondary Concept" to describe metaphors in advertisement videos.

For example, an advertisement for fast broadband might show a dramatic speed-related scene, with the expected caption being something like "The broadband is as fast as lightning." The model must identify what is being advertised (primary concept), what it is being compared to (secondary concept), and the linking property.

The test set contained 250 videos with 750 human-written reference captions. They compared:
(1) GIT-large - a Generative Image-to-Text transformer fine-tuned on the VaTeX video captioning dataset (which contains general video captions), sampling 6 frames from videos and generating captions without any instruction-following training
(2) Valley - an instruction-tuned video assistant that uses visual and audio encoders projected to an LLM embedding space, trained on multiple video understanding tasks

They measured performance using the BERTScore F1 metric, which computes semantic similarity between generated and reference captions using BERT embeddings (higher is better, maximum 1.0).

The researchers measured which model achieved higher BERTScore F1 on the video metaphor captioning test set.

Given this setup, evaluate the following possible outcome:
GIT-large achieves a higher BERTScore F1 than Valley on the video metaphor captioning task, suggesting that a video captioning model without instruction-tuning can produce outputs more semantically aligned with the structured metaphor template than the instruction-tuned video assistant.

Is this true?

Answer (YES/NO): YES